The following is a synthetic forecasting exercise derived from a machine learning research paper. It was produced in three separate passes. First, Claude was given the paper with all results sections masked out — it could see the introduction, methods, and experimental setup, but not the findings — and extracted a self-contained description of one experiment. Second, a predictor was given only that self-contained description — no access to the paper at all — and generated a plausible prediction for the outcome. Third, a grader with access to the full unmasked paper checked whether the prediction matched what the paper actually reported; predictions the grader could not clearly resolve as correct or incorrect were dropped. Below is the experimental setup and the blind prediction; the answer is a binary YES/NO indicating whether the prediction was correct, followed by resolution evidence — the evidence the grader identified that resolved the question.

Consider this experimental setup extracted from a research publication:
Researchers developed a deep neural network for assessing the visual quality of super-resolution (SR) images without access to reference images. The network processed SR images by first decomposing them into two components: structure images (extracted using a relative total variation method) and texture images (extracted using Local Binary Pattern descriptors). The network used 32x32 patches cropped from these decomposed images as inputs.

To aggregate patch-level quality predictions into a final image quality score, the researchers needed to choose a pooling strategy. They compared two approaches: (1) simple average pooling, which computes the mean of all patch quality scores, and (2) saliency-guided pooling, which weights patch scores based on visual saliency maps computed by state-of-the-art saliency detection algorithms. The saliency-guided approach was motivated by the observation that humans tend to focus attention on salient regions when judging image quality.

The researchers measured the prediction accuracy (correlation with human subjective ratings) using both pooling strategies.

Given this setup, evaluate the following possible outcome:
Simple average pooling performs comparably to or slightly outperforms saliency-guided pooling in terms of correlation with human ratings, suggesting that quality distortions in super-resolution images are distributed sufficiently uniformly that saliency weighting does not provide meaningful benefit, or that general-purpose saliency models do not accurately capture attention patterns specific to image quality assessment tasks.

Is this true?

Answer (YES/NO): YES